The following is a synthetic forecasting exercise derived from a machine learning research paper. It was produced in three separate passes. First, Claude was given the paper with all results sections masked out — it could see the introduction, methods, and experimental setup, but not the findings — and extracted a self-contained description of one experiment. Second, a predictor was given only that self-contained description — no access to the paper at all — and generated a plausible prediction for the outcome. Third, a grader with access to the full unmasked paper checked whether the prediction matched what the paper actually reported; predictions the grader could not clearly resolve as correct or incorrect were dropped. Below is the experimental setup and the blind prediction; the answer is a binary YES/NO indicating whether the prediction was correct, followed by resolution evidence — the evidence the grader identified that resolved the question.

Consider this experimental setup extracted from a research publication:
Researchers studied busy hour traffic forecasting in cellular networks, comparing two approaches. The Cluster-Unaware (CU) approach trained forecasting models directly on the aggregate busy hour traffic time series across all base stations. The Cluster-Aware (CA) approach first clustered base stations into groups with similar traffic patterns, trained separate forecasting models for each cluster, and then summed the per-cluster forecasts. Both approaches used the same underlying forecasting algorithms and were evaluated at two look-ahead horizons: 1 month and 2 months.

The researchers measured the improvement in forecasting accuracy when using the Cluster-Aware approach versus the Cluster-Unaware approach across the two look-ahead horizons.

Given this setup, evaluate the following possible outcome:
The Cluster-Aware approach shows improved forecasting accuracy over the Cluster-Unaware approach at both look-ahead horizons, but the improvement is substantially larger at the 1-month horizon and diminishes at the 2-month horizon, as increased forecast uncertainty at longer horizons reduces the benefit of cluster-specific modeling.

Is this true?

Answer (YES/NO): YES